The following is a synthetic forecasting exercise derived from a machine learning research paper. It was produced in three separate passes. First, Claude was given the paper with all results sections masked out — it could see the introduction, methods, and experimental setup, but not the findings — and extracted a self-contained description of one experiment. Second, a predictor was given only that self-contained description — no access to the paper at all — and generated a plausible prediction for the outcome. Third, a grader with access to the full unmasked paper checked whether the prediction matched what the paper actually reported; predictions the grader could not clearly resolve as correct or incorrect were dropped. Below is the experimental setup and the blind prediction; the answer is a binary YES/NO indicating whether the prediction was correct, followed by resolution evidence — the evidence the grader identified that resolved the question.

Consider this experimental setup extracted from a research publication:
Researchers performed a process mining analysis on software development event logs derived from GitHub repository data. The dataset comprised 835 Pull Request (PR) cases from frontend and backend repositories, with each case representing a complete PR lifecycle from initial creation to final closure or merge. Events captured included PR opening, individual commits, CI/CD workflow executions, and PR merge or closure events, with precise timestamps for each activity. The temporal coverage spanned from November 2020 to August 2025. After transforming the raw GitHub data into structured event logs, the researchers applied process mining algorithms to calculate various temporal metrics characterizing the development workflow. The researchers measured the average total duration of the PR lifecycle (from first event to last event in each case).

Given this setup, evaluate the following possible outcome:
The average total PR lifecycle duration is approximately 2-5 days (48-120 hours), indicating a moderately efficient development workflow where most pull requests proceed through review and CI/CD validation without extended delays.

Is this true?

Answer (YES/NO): NO